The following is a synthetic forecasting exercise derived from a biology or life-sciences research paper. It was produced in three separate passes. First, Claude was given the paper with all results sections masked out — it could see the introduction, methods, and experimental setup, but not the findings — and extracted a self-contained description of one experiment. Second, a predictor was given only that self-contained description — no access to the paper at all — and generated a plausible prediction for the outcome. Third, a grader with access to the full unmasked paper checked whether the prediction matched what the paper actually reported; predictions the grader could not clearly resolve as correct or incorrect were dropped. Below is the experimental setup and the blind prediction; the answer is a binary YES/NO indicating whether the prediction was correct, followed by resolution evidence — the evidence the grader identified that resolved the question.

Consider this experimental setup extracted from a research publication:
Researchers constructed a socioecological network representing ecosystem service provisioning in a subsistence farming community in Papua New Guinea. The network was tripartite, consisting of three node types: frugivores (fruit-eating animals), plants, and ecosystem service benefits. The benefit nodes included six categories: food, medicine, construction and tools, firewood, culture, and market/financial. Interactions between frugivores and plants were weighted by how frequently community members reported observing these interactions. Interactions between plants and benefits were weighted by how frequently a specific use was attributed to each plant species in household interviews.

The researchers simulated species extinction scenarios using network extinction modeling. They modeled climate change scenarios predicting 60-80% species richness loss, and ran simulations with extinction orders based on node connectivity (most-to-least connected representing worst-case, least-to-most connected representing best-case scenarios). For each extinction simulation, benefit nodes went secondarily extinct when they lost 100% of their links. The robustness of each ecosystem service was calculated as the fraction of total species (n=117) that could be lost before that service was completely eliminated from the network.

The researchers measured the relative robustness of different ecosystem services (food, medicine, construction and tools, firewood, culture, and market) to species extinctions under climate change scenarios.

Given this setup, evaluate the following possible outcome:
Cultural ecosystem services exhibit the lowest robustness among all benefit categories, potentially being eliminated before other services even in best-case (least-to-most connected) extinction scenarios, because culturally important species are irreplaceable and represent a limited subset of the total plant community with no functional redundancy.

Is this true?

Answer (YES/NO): NO